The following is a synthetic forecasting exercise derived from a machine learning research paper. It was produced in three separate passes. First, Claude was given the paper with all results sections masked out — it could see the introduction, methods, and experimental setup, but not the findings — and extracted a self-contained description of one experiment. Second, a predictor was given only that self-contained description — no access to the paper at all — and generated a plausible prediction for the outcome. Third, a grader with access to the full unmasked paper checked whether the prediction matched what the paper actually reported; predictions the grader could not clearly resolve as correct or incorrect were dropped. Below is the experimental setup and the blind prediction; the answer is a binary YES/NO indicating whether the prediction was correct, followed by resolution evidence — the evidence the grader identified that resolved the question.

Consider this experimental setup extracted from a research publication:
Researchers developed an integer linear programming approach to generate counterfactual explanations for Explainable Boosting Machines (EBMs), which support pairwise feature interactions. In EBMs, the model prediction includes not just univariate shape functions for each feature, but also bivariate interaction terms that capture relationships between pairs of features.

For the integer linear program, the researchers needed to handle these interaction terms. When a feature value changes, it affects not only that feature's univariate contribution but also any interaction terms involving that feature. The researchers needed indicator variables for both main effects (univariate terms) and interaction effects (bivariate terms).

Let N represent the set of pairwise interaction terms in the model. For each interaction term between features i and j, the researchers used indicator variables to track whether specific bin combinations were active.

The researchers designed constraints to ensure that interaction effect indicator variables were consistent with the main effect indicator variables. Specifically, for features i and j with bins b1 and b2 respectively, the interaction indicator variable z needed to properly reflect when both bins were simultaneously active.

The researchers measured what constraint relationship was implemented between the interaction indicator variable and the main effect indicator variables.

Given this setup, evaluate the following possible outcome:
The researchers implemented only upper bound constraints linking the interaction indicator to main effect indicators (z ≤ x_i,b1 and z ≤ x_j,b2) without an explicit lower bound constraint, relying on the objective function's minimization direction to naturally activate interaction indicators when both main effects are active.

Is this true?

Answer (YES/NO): NO